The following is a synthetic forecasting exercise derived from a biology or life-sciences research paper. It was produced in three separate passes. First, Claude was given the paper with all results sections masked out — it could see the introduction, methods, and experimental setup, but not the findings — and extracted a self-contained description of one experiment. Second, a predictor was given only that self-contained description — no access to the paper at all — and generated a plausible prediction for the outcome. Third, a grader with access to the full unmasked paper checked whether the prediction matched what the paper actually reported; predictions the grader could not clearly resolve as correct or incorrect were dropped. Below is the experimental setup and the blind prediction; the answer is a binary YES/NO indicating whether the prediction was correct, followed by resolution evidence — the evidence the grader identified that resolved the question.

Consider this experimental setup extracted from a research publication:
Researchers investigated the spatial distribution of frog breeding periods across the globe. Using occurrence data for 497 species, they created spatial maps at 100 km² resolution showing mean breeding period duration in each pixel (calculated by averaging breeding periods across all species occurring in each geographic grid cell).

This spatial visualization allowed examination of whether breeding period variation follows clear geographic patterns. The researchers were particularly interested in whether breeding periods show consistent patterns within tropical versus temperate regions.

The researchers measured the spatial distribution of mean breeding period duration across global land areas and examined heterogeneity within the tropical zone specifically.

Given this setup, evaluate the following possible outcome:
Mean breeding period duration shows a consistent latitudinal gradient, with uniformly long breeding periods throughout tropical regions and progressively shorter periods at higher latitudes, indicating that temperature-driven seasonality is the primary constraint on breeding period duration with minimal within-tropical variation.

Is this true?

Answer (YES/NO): NO